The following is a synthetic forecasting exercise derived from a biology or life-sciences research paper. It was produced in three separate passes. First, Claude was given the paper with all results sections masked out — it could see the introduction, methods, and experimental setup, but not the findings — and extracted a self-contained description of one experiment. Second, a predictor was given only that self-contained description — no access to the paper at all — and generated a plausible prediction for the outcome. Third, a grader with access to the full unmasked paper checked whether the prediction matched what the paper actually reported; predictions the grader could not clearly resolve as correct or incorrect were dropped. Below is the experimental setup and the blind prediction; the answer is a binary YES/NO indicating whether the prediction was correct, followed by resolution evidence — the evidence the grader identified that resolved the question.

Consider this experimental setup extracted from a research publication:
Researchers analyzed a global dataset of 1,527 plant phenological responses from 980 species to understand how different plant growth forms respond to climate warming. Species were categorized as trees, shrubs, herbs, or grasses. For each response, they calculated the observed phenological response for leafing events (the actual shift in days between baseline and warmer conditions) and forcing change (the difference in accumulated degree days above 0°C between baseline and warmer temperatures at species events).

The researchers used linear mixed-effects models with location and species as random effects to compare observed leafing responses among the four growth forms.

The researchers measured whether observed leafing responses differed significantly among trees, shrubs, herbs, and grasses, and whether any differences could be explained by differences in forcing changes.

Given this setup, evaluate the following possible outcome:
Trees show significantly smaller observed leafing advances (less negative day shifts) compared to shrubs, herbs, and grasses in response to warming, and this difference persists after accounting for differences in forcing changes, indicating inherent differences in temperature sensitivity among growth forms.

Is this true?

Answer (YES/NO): NO